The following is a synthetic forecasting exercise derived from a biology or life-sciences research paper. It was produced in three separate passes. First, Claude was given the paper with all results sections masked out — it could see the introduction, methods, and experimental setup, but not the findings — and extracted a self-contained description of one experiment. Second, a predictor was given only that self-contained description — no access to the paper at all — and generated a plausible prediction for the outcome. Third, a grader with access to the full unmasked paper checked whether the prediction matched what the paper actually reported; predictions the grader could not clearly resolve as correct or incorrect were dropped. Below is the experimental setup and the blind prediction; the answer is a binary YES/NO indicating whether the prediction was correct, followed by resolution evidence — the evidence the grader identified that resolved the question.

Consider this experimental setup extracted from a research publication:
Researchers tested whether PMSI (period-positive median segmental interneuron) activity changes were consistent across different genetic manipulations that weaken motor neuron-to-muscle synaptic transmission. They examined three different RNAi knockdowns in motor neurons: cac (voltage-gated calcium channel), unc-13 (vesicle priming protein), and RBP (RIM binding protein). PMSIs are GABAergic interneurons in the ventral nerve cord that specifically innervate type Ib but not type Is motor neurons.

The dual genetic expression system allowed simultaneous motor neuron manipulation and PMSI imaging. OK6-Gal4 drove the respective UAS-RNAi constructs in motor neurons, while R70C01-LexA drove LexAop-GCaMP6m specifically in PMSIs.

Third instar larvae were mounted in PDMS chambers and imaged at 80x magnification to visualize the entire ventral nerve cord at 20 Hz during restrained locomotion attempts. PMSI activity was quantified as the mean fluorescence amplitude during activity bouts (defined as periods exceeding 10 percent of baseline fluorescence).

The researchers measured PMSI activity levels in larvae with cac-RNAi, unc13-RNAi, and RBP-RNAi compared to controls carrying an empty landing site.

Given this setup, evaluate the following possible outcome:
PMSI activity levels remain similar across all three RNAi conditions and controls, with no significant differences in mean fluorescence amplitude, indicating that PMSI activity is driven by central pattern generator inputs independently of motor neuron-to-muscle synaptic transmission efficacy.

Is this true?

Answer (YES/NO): NO